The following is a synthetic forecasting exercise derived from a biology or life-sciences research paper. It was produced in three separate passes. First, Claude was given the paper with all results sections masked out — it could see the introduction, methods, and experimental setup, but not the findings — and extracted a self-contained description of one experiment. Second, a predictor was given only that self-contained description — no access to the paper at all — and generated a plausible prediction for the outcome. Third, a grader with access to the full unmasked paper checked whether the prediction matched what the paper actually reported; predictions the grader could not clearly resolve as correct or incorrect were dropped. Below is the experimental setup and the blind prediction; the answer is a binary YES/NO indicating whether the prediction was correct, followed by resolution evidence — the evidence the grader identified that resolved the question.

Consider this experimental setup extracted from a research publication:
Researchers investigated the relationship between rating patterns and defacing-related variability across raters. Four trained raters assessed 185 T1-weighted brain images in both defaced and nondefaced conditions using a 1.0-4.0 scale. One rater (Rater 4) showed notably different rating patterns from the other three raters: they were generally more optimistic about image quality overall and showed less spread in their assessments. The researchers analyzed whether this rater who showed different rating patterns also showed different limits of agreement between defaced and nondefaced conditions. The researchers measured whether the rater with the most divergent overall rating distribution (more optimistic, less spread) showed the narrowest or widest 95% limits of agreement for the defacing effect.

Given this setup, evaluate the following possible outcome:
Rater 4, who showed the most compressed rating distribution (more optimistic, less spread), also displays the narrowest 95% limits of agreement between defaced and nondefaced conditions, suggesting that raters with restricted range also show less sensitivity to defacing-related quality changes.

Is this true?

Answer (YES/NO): YES